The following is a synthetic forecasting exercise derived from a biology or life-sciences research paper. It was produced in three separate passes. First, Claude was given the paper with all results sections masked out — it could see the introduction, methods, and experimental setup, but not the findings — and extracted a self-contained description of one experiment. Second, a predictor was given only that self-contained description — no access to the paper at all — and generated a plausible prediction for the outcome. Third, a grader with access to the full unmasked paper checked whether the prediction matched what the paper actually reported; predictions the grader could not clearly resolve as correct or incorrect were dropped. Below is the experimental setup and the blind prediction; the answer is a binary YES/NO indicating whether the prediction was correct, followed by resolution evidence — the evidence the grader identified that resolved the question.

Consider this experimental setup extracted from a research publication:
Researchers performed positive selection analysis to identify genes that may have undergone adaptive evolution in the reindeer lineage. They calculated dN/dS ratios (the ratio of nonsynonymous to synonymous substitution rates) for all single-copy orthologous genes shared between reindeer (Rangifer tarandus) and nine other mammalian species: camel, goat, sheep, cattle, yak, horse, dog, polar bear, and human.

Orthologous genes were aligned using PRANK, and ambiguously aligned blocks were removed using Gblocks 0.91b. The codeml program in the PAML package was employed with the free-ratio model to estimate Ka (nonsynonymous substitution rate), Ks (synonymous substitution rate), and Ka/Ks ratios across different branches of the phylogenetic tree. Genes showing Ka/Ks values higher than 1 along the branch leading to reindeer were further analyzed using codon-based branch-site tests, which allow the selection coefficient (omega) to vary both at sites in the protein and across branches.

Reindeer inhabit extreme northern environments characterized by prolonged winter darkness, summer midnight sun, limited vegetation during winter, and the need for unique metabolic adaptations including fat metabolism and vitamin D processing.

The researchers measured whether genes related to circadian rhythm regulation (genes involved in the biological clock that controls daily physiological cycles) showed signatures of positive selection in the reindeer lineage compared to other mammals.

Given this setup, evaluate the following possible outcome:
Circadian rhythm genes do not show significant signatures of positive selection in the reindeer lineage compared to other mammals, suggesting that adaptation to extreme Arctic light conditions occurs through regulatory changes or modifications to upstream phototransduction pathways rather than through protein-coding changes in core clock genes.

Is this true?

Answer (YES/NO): NO